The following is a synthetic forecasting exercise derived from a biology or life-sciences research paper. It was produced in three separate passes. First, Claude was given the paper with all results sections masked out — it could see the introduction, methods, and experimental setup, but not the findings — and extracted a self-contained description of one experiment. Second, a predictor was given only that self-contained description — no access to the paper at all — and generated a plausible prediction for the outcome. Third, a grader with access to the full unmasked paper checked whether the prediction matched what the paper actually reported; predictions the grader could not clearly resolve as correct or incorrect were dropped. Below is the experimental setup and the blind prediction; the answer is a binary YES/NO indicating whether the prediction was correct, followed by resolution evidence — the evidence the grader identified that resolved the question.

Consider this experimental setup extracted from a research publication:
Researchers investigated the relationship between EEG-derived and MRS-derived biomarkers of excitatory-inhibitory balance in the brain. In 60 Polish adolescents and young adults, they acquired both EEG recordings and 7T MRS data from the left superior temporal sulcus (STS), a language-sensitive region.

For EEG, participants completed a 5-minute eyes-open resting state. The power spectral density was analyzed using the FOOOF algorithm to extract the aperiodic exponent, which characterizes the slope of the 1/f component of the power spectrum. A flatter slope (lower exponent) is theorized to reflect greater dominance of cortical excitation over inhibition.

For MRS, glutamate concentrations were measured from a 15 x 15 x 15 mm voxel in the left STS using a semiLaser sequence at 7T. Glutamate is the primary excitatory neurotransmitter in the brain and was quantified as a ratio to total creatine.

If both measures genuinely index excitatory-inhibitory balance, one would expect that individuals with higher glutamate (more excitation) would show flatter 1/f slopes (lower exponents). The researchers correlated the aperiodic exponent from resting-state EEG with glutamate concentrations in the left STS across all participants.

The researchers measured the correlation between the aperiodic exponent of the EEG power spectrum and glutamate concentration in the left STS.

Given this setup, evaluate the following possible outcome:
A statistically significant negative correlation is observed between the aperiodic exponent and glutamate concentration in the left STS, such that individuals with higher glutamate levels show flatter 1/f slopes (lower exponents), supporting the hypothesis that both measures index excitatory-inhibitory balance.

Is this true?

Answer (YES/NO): NO